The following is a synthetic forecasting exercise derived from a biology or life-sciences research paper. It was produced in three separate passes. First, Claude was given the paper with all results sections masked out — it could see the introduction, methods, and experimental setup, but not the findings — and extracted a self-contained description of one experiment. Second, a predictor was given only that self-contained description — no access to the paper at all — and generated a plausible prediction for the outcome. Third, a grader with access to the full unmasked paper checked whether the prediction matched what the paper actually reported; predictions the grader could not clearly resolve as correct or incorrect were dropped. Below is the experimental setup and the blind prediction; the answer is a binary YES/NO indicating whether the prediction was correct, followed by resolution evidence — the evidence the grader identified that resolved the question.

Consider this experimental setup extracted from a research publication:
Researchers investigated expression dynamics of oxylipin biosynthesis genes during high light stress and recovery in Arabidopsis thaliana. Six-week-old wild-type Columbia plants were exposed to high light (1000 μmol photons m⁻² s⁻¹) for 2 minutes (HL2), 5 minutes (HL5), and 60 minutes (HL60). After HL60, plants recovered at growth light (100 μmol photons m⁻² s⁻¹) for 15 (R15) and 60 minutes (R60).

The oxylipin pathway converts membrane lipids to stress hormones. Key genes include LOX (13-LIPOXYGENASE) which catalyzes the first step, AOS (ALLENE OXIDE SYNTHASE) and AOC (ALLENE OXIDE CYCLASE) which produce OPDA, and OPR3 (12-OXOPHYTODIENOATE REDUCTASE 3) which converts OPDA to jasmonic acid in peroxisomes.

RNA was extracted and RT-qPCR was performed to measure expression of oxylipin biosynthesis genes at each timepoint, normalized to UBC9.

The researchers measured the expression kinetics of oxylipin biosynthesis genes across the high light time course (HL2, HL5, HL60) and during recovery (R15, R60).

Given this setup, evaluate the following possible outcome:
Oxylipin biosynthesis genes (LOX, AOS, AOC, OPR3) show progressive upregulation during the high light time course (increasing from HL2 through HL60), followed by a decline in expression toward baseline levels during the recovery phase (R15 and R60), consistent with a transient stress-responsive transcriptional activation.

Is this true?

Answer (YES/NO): NO